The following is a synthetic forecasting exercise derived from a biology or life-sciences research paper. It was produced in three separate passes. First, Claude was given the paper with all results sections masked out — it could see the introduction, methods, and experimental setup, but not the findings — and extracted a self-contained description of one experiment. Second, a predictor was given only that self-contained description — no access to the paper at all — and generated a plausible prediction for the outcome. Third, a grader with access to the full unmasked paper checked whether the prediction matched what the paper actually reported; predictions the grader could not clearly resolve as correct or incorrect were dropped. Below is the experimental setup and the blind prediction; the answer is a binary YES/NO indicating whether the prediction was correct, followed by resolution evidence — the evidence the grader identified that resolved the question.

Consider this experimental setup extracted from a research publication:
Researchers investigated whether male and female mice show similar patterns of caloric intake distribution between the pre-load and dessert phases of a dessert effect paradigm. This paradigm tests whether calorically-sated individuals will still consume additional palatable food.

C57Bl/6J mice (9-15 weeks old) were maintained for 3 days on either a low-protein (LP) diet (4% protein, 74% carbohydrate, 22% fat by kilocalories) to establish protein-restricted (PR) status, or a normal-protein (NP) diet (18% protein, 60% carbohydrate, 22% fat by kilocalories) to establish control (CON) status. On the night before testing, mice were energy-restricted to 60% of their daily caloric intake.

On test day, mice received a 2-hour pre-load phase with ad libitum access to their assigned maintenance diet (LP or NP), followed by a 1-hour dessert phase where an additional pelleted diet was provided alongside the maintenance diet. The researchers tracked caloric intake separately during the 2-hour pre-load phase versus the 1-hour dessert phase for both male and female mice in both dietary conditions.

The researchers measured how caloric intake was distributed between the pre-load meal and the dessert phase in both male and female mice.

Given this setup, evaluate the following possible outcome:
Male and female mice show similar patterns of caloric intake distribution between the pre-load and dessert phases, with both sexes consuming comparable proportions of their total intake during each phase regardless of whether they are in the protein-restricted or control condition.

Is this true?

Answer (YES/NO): YES